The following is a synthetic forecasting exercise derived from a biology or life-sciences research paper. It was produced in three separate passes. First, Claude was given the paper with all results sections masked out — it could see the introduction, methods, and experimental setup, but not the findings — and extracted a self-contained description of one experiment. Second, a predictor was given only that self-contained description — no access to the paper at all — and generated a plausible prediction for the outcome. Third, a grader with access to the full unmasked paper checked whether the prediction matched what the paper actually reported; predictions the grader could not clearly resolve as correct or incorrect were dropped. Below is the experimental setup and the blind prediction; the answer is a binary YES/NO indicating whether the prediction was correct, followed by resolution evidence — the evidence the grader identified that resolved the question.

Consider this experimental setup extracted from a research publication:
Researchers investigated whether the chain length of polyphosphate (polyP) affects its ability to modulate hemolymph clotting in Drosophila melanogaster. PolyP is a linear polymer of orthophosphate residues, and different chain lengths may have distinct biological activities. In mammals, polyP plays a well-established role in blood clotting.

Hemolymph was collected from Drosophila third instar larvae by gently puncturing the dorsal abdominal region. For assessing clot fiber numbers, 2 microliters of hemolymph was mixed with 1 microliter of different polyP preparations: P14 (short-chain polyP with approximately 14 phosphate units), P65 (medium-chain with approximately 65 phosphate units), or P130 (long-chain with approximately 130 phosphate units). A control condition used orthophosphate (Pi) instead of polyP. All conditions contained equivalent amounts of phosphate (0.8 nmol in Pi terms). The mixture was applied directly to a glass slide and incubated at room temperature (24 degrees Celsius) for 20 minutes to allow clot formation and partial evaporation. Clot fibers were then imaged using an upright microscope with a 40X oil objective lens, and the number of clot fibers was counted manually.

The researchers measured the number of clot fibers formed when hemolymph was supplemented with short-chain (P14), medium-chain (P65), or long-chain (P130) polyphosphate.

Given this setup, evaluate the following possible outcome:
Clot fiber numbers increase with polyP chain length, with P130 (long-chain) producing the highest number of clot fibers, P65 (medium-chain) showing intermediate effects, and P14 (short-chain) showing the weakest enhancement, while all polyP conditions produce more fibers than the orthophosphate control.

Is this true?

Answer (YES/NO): NO